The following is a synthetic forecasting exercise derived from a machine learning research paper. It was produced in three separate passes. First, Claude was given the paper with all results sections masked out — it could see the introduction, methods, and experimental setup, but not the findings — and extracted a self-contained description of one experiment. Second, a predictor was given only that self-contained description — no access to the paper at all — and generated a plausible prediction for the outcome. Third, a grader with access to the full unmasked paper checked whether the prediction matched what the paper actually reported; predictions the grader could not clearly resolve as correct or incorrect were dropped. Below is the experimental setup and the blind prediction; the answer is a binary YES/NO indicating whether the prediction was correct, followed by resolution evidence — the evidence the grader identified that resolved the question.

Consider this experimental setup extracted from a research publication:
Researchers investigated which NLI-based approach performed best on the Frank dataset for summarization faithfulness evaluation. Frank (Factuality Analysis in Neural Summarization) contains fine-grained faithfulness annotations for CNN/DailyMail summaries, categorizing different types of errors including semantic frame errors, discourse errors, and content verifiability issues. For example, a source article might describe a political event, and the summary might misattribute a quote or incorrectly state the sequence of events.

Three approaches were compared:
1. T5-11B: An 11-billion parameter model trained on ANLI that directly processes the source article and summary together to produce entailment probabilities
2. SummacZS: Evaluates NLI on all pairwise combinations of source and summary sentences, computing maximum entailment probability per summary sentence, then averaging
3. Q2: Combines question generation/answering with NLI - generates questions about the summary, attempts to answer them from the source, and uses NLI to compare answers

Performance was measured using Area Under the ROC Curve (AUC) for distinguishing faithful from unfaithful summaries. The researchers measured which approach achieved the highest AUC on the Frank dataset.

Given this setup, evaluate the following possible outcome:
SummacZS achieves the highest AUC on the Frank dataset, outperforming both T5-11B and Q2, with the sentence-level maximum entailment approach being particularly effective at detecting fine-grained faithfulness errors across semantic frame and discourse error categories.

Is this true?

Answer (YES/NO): NO